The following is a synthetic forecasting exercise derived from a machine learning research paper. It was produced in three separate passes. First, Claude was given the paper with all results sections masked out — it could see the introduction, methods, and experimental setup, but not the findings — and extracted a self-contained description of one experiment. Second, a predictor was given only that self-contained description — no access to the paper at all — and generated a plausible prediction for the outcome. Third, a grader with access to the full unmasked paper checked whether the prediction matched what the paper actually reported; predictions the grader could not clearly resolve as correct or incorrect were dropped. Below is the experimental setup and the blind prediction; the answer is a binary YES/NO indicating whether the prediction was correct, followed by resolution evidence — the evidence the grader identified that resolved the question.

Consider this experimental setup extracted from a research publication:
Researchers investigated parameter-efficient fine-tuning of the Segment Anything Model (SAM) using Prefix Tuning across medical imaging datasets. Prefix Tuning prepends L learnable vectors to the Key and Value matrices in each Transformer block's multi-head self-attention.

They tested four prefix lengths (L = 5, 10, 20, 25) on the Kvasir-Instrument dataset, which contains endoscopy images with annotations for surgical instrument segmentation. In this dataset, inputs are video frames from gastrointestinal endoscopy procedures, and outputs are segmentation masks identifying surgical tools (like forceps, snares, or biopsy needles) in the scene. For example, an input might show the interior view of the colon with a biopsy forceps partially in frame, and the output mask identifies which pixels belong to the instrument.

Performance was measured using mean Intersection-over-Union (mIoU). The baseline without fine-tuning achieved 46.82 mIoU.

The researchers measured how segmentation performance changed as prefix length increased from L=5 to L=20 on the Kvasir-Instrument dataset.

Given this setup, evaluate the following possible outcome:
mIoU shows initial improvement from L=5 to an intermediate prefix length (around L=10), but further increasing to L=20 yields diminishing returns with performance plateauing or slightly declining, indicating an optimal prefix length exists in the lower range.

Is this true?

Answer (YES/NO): NO